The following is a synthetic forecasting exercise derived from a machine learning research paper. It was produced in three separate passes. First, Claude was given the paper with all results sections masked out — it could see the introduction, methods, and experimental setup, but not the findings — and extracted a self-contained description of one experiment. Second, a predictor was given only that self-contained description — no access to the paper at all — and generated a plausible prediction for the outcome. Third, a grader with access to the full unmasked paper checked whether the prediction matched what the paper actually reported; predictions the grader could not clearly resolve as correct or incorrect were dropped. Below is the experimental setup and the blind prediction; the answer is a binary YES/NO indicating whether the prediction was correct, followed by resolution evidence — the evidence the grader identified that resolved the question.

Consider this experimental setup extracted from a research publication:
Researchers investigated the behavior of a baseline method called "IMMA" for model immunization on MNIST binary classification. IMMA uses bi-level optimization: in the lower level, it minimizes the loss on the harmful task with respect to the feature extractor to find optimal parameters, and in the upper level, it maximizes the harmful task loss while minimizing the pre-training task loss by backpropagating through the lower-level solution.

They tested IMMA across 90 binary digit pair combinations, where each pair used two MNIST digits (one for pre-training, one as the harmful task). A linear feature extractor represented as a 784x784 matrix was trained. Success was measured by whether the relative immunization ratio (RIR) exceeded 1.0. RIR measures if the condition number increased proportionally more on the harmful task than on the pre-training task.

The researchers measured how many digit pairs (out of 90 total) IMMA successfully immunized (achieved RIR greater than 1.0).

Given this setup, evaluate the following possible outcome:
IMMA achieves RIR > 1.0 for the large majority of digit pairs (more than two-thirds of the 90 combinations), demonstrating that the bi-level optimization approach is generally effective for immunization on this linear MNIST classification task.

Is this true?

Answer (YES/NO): NO